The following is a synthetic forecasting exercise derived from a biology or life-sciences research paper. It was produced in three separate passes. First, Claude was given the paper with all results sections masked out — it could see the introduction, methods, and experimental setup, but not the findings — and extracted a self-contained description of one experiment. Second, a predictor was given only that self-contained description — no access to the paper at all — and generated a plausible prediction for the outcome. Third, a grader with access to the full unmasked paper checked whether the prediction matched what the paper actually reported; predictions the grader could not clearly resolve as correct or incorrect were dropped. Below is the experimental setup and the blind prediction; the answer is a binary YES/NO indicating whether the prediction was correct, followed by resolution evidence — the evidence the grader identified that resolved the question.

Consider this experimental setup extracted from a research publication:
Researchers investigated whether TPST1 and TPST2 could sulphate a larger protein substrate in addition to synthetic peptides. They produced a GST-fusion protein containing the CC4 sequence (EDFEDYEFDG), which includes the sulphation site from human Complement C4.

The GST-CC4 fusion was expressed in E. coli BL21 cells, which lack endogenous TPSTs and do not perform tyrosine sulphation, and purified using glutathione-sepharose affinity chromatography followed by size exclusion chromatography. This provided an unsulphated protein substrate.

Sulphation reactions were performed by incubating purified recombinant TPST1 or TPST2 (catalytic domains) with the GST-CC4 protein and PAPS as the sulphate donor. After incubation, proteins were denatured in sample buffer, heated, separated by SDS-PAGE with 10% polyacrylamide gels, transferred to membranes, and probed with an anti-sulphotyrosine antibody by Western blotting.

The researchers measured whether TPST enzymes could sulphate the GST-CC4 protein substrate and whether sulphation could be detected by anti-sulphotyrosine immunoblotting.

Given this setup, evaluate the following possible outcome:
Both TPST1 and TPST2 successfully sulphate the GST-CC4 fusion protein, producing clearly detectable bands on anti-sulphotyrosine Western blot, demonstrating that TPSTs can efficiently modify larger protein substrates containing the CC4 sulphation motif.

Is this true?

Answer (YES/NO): YES